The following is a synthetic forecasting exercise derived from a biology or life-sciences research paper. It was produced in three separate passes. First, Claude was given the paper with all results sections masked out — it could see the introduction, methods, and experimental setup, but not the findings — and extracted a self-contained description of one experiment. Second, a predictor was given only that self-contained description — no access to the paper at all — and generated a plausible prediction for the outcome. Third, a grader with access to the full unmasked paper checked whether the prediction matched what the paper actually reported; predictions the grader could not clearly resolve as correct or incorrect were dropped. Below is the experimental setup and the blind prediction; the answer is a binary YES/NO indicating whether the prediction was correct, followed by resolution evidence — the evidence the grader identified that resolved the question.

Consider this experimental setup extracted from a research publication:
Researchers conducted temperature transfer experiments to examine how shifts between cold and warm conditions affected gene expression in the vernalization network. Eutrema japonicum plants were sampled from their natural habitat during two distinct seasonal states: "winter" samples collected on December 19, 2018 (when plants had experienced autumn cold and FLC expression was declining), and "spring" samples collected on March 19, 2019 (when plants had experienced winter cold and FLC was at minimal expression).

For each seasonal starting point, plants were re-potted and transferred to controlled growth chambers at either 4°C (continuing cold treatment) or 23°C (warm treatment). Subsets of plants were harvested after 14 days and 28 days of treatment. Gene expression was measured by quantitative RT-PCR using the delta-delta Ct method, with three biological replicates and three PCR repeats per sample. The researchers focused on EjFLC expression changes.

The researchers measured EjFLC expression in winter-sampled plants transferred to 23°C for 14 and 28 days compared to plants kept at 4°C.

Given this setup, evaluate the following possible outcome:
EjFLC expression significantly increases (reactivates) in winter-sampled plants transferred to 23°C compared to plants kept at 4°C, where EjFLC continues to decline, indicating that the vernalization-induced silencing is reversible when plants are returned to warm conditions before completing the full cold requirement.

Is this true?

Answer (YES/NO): NO